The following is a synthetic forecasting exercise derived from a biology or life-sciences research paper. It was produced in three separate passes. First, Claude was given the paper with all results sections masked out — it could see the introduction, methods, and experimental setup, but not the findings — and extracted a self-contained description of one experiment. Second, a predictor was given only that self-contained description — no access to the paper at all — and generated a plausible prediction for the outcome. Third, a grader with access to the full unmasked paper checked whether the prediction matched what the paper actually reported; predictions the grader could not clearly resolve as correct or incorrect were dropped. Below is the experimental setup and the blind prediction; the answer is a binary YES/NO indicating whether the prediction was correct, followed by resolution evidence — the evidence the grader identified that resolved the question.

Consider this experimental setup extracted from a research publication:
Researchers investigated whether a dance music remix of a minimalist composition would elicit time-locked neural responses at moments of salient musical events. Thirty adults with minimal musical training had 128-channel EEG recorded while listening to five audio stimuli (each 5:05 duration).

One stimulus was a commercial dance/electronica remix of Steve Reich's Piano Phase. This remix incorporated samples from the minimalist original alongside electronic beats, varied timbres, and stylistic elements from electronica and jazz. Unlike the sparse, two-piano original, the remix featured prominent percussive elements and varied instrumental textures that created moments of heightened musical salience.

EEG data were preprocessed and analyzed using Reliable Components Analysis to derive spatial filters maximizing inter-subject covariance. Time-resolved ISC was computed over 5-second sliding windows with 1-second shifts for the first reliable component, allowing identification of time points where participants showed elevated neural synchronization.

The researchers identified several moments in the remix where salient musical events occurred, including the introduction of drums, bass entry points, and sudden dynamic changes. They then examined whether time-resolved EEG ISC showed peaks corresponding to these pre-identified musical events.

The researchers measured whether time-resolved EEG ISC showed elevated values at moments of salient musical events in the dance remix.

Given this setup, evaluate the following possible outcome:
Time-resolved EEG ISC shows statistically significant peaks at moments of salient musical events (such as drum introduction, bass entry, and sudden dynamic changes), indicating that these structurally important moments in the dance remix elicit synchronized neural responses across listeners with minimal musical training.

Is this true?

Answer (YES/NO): YES